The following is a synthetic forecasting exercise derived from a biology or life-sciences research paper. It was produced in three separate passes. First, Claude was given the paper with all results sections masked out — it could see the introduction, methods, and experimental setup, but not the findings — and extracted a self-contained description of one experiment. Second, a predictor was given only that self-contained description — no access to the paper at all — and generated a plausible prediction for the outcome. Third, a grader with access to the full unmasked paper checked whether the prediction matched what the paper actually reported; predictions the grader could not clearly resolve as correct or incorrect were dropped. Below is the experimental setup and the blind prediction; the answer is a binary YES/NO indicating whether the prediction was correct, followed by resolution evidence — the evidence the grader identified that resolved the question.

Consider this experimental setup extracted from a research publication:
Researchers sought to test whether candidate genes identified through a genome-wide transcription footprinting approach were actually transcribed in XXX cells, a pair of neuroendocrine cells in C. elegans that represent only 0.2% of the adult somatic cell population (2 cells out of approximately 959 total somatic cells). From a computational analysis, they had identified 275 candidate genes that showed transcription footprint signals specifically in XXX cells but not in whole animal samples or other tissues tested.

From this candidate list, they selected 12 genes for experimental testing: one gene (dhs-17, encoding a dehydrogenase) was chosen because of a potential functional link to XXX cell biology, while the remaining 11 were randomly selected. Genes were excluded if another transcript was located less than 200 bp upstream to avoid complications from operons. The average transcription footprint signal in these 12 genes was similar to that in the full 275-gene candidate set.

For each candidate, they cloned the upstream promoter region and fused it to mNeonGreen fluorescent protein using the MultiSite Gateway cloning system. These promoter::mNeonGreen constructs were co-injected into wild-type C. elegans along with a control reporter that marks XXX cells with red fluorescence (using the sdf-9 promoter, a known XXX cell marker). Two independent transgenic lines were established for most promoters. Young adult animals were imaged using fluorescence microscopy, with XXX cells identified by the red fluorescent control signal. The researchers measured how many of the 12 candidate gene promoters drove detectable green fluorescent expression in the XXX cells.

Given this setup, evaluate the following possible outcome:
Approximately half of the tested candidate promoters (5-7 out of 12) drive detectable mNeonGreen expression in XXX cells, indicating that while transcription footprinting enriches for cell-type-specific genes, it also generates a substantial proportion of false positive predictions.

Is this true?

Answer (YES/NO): NO